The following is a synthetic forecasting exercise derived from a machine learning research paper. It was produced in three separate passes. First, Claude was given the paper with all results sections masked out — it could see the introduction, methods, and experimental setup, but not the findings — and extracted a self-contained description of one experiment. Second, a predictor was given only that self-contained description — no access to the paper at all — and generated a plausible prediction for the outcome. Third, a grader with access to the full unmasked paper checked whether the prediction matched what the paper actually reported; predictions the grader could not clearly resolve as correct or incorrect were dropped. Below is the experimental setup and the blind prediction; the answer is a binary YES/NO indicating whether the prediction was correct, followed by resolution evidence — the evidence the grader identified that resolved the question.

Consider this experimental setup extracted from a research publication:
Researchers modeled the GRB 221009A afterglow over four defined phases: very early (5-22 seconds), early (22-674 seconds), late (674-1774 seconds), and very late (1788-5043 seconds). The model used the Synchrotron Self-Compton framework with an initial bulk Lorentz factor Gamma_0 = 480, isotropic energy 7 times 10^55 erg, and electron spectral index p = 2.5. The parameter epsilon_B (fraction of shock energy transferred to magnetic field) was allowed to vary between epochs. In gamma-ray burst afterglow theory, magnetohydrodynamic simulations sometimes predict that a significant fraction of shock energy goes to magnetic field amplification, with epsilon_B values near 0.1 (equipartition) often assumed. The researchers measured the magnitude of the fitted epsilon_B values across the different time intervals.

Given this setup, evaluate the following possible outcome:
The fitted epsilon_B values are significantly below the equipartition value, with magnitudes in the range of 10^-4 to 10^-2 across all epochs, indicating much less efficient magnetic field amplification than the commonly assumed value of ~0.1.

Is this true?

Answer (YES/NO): NO